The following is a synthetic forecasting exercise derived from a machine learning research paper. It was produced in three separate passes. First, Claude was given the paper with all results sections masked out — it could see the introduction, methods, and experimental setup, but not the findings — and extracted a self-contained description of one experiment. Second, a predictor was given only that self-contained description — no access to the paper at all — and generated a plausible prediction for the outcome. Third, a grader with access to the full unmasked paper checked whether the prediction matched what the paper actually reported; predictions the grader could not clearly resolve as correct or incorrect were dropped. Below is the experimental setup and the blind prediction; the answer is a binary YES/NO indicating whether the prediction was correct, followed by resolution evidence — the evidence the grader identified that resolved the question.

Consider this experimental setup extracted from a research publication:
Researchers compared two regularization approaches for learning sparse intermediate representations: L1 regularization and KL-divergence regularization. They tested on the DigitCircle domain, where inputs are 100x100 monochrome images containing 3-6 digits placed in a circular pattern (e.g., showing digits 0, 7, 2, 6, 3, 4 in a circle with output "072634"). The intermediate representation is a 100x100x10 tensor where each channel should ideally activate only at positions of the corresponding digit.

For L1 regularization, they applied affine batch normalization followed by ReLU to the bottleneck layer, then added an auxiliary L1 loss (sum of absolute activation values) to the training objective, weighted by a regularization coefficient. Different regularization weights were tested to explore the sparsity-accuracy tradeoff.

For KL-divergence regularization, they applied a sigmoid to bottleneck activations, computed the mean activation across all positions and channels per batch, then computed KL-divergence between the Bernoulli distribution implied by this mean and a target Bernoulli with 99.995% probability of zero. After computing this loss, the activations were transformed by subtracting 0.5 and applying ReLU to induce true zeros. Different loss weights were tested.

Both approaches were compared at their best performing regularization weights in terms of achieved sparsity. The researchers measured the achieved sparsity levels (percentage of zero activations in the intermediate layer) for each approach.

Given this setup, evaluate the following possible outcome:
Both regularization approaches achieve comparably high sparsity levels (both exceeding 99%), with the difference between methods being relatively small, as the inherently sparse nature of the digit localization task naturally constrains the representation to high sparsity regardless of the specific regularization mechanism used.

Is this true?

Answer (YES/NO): NO